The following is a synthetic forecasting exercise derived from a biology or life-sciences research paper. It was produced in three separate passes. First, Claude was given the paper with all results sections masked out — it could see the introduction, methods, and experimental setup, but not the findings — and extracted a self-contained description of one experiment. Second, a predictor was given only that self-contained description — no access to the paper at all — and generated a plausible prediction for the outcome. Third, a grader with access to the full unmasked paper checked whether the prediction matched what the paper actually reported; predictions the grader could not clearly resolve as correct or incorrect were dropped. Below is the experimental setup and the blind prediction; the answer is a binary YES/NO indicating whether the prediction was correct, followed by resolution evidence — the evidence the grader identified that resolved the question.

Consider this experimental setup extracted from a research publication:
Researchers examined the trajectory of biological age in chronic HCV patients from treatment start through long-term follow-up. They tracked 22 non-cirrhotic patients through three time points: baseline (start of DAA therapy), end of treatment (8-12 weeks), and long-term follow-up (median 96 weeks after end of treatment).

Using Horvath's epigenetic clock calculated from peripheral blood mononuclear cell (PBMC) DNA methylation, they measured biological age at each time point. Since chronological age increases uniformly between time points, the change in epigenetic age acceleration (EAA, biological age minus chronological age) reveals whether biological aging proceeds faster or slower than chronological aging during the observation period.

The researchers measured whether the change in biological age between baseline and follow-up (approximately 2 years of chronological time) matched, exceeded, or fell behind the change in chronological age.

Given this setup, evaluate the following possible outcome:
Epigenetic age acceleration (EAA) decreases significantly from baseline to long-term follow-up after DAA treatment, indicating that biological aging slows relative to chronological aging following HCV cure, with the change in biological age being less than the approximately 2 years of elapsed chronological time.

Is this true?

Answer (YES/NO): NO